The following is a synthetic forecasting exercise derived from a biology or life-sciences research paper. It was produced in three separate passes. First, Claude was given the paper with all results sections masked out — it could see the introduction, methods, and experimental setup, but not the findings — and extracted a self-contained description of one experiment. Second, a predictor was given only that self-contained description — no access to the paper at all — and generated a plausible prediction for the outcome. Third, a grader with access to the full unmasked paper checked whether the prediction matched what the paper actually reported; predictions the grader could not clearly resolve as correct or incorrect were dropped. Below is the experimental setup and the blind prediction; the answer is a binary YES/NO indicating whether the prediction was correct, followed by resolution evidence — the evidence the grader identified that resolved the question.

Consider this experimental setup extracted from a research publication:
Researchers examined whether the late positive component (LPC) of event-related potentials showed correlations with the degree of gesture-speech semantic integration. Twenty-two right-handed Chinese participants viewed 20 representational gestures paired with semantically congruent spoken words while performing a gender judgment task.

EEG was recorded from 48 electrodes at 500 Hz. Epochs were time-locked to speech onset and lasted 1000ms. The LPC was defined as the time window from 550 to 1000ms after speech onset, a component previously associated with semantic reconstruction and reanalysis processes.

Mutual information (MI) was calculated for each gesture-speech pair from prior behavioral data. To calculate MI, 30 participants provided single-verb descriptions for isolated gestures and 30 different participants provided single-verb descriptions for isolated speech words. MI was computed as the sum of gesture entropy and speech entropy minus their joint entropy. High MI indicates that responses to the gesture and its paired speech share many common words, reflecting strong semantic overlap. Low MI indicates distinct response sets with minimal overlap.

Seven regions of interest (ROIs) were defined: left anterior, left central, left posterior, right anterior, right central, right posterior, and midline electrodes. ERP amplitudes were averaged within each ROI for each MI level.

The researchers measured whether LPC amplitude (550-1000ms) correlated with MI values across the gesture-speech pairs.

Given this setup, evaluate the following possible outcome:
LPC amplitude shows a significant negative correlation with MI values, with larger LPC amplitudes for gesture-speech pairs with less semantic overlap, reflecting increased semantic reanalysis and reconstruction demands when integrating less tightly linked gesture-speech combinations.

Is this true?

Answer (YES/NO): NO